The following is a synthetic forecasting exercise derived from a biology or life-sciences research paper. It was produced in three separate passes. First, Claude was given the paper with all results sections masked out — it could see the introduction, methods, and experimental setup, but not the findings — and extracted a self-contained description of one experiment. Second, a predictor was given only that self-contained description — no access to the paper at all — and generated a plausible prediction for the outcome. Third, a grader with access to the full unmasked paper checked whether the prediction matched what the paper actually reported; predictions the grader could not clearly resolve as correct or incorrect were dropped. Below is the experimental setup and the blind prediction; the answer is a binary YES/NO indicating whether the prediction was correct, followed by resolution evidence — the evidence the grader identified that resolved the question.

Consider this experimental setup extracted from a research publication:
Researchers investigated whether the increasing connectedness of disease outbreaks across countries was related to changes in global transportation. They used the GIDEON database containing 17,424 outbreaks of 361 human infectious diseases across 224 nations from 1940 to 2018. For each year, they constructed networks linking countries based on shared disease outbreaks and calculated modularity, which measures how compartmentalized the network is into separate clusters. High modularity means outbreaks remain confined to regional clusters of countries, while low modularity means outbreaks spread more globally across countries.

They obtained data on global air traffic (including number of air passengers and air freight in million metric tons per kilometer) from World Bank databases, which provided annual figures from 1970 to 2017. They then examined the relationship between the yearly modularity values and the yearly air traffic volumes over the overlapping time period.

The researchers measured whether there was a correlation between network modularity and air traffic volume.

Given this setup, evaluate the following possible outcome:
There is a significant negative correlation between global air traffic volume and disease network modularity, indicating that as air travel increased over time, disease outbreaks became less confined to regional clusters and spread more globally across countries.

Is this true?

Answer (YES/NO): YES